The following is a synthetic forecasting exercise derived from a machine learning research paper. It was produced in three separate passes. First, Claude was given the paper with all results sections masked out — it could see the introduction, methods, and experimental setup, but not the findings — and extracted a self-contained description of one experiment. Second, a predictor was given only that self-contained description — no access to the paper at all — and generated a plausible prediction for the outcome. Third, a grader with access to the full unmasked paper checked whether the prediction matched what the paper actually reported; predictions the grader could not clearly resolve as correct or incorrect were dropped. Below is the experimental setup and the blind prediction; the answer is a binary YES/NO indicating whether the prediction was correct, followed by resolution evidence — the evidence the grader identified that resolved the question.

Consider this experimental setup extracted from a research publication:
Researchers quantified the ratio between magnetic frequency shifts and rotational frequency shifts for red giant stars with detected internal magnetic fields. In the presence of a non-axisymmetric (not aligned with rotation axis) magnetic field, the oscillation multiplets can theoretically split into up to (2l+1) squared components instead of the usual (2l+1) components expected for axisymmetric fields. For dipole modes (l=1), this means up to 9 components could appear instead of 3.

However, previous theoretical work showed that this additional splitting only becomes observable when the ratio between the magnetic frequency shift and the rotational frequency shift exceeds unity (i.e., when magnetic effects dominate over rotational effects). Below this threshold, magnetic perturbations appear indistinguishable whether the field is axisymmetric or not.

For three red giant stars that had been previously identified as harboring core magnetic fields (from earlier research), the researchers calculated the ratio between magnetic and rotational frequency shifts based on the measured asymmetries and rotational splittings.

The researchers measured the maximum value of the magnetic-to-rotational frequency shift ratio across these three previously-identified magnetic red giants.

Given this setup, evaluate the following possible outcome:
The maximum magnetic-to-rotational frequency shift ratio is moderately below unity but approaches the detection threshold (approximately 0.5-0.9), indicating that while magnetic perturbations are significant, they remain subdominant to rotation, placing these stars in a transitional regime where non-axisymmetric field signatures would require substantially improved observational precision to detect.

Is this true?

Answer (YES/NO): YES